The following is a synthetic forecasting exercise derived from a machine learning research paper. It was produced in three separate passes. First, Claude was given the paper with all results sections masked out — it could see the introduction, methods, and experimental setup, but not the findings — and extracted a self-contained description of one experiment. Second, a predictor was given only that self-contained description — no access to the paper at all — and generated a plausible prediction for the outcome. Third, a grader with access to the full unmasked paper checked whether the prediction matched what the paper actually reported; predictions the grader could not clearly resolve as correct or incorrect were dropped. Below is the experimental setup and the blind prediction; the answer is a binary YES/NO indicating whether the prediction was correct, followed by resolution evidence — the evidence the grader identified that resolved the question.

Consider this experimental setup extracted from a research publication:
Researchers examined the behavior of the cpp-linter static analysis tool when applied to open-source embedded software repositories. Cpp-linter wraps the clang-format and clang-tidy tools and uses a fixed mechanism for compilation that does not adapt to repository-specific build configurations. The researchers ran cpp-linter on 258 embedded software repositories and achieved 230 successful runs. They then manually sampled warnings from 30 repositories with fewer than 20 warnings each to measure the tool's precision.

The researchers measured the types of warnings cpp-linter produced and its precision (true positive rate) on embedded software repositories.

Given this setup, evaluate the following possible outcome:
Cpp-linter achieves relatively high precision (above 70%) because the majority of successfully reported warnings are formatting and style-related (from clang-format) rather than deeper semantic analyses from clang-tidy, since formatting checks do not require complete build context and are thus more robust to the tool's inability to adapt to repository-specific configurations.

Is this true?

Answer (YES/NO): NO